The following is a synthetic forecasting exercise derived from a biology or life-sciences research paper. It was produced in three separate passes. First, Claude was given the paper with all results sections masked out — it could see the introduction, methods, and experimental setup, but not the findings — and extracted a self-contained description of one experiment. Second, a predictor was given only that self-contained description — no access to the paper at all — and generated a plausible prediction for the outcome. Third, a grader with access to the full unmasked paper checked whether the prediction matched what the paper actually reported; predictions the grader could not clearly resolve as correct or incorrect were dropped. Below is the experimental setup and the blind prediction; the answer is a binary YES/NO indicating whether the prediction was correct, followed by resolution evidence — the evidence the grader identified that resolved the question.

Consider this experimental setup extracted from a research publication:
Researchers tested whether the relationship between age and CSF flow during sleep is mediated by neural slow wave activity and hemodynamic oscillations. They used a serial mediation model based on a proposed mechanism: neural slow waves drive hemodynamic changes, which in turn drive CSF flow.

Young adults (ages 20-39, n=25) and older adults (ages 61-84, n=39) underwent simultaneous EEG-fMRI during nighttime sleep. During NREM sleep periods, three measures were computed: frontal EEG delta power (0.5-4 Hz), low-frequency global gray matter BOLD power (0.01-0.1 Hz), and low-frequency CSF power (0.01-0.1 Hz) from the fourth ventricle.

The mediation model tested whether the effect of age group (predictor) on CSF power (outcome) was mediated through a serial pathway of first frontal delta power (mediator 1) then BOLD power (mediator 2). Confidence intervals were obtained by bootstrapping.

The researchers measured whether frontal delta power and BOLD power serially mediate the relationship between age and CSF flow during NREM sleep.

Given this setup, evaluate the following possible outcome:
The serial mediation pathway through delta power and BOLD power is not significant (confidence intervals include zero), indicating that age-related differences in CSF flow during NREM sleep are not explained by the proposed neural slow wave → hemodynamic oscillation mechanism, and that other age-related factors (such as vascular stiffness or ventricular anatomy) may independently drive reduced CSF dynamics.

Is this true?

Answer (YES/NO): NO